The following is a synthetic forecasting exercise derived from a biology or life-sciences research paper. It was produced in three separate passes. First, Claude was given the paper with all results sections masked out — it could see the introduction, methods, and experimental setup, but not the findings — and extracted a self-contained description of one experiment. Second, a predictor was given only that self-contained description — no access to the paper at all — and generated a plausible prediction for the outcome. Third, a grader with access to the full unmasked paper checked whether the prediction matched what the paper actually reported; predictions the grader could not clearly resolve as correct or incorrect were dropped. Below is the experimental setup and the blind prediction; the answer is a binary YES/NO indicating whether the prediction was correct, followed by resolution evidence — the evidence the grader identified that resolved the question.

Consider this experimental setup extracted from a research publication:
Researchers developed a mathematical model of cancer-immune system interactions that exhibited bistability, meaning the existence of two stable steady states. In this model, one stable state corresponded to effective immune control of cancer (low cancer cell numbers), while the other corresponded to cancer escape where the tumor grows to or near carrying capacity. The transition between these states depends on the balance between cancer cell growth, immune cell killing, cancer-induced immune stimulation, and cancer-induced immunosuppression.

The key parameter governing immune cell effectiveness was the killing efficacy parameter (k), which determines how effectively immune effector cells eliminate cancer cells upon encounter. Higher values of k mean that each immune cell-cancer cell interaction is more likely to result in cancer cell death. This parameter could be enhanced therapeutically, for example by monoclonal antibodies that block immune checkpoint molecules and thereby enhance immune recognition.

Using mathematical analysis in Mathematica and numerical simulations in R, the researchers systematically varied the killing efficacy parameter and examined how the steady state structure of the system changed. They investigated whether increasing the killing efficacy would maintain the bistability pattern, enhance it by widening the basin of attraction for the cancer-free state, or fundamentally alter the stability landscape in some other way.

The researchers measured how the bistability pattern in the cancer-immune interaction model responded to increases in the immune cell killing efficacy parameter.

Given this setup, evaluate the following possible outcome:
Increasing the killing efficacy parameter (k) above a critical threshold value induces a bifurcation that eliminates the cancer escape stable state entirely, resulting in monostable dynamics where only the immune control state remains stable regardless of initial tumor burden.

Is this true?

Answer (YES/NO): YES